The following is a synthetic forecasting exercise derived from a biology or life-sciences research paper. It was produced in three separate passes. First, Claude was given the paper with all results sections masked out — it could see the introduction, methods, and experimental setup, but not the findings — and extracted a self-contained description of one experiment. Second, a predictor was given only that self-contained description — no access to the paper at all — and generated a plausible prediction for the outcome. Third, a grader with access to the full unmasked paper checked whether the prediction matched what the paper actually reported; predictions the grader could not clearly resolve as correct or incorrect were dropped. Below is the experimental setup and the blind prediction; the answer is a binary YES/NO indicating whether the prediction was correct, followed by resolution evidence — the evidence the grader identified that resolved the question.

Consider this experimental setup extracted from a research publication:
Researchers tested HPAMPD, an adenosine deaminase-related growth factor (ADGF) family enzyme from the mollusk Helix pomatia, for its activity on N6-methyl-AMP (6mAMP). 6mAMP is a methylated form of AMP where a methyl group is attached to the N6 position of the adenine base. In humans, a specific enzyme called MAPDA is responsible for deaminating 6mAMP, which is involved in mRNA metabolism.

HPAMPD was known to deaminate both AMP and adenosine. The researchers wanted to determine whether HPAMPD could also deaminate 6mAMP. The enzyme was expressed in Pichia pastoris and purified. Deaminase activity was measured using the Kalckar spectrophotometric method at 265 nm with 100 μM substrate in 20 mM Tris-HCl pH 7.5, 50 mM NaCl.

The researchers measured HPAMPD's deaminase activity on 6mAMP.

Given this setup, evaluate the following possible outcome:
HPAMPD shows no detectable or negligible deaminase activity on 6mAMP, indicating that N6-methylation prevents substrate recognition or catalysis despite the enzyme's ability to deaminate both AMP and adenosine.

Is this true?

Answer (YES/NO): NO